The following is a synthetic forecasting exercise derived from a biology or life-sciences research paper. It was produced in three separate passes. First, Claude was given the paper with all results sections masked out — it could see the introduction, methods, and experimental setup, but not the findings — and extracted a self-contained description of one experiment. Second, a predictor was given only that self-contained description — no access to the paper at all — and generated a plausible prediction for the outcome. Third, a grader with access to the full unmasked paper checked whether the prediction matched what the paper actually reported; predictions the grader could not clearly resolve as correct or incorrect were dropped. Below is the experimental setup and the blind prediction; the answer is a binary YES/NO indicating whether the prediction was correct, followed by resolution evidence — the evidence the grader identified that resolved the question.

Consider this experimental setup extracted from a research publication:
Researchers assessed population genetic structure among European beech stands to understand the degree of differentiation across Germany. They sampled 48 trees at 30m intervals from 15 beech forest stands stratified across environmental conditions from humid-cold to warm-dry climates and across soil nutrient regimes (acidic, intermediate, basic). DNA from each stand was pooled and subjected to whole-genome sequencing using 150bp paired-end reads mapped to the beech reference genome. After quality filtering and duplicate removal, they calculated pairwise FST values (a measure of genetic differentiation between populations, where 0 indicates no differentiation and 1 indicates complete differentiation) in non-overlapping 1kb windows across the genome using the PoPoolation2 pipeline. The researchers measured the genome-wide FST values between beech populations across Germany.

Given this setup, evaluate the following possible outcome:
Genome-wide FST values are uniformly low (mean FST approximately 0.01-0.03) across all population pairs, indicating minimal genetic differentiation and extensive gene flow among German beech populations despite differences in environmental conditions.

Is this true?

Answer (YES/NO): NO